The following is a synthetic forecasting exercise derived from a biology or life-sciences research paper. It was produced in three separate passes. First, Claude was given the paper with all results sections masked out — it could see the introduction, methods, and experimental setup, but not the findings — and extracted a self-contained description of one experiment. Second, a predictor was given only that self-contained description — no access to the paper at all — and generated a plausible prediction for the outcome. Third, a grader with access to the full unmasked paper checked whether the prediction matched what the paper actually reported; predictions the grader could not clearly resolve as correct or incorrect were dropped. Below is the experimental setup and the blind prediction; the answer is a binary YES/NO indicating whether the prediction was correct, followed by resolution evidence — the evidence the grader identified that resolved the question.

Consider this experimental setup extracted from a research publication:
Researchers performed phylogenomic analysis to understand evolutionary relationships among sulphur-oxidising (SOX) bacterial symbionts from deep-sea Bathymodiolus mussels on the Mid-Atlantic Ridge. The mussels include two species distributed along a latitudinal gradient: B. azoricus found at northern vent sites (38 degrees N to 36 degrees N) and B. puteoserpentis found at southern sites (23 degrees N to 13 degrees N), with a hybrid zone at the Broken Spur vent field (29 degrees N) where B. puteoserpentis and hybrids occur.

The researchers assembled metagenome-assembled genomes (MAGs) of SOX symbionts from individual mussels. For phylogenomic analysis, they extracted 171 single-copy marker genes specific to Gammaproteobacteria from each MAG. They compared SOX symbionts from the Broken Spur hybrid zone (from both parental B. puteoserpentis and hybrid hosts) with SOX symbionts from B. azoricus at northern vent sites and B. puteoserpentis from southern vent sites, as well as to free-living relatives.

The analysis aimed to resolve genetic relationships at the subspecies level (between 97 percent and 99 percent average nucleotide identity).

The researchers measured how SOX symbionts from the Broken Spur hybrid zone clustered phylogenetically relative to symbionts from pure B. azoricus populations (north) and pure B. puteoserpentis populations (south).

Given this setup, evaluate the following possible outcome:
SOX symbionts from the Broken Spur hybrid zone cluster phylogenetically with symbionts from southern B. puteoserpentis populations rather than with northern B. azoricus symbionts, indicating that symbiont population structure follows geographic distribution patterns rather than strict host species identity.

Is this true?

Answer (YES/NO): NO